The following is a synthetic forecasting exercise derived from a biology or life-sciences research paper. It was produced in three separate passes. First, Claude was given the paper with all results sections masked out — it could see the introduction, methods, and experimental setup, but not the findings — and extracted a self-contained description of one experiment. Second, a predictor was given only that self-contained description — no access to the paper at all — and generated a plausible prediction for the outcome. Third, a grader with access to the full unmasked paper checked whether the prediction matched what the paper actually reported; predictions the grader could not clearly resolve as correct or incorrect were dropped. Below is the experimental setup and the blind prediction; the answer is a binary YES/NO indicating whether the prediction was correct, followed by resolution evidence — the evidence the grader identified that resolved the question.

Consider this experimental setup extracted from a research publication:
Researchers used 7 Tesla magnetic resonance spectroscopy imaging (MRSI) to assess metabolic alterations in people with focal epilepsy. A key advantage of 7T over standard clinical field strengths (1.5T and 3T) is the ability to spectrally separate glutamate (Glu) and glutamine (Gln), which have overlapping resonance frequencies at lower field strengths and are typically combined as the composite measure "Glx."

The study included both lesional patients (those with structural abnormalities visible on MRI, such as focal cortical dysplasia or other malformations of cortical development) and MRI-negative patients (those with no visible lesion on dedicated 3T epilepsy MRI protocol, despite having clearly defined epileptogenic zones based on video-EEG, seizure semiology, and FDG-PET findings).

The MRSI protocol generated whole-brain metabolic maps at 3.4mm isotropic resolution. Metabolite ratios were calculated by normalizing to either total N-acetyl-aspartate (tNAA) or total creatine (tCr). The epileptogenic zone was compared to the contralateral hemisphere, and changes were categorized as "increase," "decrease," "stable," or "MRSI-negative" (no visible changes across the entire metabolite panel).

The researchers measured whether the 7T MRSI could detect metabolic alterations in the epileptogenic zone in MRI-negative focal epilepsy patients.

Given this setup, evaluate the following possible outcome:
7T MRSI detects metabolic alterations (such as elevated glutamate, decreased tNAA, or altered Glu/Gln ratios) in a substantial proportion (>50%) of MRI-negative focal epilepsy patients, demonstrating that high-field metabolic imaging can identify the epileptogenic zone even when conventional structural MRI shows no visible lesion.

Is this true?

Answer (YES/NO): YES